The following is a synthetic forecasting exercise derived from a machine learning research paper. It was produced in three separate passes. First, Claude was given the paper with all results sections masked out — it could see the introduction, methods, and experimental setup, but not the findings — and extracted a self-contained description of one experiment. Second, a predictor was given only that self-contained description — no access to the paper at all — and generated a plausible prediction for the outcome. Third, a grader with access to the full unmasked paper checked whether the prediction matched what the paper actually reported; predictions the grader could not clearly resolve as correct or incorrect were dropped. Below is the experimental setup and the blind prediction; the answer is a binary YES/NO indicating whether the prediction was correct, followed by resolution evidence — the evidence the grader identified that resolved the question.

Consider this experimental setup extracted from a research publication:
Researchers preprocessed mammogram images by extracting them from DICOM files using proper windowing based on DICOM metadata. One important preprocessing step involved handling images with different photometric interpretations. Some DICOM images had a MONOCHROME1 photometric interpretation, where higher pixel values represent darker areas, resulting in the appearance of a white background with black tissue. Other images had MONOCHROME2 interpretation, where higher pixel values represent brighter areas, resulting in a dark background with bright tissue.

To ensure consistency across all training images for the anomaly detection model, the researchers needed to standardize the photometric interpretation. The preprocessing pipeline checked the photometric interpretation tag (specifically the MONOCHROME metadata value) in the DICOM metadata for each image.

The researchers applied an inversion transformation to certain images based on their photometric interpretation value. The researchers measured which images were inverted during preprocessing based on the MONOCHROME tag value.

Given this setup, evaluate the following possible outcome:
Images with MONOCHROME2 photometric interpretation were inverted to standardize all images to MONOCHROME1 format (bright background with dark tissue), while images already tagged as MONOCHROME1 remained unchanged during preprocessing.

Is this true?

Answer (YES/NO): NO